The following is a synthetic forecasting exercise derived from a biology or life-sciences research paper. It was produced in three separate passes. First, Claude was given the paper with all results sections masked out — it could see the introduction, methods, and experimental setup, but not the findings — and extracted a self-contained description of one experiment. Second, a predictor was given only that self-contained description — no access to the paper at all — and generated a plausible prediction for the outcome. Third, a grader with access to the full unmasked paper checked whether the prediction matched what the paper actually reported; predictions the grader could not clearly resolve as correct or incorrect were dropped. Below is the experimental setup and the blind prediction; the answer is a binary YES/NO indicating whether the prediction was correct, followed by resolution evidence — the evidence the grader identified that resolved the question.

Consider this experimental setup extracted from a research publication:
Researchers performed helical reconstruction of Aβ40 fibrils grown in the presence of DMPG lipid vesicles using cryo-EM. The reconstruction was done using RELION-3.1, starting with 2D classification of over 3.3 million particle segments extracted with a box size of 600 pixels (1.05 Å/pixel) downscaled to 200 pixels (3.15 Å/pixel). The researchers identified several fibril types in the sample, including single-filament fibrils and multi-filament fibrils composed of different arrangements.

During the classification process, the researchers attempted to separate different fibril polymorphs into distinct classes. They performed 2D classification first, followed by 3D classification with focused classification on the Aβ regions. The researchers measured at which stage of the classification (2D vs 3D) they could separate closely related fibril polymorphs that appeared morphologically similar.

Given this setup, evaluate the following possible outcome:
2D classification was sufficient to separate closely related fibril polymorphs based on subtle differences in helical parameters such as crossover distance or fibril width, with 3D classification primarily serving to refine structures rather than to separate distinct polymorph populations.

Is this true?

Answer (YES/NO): NO